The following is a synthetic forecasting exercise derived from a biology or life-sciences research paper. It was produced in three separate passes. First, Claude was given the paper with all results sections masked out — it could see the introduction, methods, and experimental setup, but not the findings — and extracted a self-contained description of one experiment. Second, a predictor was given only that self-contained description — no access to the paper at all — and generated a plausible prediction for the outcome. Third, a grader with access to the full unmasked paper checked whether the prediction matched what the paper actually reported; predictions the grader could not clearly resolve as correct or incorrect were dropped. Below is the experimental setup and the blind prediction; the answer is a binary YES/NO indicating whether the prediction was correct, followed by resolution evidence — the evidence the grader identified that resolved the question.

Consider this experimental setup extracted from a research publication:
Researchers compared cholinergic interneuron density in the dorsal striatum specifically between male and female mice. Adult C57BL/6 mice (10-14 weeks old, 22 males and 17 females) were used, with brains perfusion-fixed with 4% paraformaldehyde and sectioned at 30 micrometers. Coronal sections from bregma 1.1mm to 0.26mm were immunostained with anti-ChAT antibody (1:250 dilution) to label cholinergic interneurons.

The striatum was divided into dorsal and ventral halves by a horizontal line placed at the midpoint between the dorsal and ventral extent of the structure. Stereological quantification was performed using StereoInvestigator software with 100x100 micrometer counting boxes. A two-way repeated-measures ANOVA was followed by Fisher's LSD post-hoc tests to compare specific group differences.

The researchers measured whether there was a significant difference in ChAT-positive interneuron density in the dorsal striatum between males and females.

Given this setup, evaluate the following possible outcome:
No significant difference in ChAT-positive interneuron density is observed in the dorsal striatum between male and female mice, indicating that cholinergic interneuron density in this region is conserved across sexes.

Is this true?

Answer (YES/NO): NO